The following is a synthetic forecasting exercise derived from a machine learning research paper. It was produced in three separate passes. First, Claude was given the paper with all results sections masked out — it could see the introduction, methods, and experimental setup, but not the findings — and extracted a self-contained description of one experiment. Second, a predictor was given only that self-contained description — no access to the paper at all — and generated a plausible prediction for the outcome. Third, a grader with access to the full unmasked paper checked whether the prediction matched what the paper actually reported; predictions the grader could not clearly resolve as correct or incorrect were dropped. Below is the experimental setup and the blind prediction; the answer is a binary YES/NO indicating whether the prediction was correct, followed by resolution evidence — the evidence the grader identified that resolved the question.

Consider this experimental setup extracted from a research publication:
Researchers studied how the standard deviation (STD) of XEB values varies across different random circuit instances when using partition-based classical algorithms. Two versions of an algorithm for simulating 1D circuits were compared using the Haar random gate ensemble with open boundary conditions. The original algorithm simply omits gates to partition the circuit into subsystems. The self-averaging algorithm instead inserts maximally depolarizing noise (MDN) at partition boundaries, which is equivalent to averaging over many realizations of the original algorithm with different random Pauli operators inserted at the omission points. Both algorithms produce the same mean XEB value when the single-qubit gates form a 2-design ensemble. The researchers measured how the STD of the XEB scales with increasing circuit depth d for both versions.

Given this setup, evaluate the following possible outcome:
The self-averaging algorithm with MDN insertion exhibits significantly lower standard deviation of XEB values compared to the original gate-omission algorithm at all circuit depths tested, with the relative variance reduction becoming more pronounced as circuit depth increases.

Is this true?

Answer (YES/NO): YES